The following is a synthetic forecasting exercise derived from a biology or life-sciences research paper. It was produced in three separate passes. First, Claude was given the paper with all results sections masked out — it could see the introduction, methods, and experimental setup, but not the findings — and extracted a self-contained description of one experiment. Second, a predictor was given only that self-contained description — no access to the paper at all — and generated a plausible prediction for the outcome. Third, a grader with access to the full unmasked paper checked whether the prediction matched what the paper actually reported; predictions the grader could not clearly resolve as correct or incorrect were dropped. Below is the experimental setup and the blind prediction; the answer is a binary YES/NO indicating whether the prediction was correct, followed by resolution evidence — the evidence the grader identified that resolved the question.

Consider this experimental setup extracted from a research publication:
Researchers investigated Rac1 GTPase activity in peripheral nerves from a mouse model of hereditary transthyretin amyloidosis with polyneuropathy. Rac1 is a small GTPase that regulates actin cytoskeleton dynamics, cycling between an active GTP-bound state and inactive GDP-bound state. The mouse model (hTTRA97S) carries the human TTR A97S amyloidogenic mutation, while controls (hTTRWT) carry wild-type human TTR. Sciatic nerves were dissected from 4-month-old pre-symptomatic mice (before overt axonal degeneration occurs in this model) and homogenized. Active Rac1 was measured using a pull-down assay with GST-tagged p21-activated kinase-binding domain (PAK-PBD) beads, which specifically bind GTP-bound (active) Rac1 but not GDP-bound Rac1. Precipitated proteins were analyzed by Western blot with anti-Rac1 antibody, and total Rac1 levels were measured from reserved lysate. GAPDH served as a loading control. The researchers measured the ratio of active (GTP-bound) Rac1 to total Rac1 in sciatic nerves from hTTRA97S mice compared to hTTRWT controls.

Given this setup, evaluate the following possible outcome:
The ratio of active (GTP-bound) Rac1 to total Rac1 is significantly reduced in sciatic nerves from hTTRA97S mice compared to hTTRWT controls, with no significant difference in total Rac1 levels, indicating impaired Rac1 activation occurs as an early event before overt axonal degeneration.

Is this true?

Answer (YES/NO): NO